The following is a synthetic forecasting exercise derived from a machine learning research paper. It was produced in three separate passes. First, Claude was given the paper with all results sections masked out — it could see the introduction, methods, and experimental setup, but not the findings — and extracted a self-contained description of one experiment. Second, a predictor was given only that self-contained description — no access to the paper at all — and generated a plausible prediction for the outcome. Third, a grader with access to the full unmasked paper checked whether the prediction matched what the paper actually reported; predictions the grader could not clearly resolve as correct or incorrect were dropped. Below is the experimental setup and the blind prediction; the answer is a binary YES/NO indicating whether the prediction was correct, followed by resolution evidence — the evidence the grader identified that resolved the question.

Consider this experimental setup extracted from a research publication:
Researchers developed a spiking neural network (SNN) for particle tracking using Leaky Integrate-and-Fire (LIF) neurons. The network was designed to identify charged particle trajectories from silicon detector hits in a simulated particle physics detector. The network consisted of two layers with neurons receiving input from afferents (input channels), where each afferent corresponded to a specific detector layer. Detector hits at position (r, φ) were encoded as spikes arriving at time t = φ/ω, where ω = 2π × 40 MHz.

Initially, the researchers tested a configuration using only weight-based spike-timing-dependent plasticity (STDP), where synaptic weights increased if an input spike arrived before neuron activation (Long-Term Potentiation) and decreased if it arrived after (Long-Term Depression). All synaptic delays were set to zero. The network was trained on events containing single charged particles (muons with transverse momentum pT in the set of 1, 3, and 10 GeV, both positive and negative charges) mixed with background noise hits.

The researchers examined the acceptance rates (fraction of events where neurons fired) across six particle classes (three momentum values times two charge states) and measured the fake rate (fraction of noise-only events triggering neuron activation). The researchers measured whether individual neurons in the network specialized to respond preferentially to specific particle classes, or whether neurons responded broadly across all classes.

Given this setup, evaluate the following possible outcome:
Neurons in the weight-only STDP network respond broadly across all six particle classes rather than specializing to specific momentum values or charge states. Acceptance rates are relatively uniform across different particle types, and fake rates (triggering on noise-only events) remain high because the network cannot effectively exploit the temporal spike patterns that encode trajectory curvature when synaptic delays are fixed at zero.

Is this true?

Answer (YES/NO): NO